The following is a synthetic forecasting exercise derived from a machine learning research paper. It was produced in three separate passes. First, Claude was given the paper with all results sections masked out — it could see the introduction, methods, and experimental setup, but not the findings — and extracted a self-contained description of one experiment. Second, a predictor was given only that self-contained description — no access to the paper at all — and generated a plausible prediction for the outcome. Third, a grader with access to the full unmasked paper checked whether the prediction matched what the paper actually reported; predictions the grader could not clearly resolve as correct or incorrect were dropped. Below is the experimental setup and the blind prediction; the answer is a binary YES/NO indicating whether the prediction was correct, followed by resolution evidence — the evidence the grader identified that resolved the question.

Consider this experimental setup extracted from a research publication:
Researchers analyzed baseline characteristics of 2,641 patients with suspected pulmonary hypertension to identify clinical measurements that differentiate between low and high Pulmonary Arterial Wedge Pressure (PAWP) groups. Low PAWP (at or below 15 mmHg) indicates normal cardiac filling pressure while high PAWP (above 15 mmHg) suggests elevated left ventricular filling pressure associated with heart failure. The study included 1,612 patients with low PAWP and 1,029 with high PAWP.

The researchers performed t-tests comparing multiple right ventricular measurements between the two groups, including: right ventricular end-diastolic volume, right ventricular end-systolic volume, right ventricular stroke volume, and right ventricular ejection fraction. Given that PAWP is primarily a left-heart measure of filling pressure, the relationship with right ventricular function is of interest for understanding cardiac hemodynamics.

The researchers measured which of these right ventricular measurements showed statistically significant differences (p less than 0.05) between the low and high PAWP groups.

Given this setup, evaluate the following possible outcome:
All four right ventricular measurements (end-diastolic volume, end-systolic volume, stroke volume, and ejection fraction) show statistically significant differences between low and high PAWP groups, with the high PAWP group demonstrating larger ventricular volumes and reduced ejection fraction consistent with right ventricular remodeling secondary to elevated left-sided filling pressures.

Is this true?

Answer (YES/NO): NO